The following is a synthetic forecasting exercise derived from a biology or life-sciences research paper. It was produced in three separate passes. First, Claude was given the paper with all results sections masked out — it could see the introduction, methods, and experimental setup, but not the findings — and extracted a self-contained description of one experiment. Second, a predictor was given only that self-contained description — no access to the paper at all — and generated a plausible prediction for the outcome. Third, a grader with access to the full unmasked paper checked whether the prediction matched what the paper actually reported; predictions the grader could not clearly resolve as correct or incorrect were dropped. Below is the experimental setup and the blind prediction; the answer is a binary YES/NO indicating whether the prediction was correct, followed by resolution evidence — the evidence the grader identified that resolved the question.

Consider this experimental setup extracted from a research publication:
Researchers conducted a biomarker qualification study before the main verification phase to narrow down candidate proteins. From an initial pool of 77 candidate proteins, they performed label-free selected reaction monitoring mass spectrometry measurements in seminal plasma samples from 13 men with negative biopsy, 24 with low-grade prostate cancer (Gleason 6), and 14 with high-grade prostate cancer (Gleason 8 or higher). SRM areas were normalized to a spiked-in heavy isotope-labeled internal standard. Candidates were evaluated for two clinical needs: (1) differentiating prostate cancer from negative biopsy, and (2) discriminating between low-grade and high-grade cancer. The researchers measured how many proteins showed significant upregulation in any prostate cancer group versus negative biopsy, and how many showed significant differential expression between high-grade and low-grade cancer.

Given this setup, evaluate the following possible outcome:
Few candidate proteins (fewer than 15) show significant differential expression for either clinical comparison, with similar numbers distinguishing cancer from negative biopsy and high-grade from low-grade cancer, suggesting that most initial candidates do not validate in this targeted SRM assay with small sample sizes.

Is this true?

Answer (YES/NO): NO